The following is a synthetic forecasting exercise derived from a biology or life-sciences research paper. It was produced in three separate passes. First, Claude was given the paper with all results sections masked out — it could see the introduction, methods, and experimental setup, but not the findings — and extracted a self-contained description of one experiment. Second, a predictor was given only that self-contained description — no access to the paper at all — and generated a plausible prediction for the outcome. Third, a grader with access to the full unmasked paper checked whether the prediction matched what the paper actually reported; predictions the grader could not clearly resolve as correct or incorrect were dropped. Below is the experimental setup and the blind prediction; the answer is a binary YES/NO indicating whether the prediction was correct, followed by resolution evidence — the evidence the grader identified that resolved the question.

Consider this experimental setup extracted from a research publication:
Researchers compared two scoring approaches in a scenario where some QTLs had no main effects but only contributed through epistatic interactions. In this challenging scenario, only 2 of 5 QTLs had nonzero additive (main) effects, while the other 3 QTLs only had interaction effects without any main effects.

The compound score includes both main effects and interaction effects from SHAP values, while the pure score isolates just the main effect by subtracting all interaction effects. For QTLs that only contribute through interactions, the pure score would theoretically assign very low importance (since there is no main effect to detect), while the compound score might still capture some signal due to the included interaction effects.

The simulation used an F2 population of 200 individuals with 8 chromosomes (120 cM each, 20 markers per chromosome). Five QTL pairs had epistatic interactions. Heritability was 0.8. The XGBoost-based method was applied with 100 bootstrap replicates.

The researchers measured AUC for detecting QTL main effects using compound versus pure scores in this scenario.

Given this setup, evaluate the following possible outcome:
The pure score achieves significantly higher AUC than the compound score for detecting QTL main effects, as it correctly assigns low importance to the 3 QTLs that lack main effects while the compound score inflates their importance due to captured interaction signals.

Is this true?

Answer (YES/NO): NO